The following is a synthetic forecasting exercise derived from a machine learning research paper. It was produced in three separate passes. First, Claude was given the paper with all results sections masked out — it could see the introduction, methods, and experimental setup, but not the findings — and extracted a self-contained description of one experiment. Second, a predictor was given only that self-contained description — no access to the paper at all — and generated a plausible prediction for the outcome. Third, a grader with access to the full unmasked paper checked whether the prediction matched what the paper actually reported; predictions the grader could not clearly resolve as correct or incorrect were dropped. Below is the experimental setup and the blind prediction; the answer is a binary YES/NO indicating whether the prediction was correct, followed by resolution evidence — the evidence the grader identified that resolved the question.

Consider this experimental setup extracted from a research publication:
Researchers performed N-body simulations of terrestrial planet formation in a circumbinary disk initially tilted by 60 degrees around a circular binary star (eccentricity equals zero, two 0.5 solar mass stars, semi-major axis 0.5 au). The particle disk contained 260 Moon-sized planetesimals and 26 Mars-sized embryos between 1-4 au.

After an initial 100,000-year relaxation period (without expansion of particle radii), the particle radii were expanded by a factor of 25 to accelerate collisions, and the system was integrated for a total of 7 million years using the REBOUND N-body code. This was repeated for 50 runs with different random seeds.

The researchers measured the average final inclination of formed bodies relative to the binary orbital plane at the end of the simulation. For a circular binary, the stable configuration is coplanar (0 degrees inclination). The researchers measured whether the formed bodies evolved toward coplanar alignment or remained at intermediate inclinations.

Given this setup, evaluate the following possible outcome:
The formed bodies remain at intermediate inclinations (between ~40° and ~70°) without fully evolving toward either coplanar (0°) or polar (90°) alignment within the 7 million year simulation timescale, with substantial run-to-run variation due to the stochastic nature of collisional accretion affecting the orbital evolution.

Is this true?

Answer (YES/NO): NO